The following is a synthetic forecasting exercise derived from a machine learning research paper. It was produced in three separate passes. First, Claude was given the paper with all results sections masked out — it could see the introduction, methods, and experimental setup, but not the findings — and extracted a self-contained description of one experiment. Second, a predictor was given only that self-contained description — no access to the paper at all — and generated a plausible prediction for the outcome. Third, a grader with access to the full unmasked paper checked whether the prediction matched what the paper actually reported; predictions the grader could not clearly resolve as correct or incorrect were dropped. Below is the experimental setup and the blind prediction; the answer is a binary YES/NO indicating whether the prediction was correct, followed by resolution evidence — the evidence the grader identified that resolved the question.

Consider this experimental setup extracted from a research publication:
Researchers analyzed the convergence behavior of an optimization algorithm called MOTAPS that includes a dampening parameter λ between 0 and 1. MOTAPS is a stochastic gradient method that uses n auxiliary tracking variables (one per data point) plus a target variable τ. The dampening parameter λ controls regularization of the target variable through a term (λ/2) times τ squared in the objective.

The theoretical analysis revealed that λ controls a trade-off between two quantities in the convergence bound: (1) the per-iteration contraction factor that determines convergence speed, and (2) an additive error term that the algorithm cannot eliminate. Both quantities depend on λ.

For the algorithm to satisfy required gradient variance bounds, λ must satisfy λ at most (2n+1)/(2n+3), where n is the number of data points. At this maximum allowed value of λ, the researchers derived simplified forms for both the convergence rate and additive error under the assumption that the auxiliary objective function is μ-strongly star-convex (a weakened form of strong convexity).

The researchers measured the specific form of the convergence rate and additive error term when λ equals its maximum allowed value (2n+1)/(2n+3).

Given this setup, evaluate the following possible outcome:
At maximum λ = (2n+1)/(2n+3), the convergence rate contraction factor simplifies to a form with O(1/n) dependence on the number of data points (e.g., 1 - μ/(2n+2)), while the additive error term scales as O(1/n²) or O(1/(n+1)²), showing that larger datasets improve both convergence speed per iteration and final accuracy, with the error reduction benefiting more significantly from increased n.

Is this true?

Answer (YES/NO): NO